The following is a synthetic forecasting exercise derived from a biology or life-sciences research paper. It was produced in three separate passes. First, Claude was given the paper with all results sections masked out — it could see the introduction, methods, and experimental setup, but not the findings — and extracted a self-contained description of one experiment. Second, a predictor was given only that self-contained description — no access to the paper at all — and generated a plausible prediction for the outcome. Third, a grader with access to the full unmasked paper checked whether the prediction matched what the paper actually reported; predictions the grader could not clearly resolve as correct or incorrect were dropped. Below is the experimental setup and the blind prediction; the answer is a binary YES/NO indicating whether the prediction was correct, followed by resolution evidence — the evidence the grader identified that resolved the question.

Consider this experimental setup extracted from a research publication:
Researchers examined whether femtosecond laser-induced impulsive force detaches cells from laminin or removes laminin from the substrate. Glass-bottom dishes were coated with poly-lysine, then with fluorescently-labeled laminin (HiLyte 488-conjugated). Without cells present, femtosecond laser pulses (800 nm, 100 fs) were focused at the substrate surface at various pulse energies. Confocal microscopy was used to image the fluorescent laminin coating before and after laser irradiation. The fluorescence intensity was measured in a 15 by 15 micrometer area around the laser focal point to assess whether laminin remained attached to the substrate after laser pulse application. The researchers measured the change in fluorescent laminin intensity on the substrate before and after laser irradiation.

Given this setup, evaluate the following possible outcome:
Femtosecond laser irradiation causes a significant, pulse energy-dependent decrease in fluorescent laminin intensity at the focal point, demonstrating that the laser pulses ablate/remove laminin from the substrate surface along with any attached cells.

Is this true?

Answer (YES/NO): NO